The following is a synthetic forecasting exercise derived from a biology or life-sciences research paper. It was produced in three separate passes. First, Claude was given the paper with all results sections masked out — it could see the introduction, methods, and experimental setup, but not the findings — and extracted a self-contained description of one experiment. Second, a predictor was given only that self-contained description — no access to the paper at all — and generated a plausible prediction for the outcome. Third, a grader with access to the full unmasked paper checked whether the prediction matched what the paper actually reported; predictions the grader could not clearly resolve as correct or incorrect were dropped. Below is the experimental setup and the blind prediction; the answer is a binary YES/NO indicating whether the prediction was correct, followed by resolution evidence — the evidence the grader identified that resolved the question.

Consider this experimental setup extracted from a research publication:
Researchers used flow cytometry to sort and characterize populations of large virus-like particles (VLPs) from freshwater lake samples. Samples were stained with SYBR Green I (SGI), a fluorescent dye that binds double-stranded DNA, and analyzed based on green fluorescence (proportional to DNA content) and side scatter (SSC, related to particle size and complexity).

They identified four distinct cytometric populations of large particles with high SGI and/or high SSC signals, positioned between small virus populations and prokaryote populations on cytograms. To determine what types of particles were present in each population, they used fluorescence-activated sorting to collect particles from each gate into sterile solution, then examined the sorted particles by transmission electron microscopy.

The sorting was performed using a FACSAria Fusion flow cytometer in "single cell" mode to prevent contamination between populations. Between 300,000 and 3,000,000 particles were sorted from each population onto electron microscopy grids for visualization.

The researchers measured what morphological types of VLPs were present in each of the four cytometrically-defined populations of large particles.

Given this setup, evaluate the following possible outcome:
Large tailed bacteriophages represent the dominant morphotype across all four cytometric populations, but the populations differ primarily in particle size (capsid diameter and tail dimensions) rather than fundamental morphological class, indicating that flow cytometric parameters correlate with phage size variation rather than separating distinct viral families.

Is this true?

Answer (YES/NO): NO